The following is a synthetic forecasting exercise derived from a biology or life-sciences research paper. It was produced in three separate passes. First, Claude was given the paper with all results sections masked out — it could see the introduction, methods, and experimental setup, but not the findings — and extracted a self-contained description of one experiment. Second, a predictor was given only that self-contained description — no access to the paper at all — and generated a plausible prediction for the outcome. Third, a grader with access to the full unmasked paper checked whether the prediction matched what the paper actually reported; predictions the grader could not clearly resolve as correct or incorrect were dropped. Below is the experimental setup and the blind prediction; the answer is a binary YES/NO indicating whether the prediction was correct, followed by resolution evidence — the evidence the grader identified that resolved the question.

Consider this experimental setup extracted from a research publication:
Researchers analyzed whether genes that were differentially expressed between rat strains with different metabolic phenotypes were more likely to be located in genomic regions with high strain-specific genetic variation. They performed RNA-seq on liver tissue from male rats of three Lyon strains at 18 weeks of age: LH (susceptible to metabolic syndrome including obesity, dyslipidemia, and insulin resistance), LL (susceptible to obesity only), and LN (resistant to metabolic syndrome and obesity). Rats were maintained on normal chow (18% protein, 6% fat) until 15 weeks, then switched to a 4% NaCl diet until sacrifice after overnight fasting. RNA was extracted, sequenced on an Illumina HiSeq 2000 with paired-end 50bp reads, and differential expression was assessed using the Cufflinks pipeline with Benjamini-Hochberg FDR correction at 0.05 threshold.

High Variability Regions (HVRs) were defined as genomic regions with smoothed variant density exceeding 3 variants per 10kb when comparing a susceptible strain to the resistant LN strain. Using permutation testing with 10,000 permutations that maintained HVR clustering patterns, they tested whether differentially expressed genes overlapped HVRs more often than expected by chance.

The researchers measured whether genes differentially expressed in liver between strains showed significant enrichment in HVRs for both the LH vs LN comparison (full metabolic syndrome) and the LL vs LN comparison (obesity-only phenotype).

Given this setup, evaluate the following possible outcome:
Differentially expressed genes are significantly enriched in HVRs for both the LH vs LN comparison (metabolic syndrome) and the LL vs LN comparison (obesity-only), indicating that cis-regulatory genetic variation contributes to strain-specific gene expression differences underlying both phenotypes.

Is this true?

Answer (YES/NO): YES